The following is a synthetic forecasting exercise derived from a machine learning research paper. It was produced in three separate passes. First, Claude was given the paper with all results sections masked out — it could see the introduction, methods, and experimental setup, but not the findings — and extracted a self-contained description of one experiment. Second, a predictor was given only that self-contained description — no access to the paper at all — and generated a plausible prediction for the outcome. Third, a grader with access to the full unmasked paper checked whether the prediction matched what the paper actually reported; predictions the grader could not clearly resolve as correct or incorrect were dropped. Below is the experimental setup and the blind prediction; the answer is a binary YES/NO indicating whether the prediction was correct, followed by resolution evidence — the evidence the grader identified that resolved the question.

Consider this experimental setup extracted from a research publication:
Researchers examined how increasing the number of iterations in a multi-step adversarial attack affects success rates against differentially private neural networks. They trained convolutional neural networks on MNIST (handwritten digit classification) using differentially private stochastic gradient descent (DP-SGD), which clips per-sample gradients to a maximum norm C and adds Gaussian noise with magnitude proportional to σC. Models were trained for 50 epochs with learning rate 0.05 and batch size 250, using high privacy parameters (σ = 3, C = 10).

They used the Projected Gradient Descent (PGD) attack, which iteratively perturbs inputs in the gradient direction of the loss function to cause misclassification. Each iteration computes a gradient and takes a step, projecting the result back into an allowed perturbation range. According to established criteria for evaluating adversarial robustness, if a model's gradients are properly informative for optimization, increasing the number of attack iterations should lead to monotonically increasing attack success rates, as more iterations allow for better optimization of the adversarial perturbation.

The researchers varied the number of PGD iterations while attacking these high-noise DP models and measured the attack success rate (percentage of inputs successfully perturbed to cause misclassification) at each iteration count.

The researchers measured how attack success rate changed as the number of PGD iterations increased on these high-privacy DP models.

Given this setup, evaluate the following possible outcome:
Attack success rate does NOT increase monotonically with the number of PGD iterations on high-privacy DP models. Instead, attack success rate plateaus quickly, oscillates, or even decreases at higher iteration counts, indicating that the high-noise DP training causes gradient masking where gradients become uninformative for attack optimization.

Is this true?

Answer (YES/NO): YES